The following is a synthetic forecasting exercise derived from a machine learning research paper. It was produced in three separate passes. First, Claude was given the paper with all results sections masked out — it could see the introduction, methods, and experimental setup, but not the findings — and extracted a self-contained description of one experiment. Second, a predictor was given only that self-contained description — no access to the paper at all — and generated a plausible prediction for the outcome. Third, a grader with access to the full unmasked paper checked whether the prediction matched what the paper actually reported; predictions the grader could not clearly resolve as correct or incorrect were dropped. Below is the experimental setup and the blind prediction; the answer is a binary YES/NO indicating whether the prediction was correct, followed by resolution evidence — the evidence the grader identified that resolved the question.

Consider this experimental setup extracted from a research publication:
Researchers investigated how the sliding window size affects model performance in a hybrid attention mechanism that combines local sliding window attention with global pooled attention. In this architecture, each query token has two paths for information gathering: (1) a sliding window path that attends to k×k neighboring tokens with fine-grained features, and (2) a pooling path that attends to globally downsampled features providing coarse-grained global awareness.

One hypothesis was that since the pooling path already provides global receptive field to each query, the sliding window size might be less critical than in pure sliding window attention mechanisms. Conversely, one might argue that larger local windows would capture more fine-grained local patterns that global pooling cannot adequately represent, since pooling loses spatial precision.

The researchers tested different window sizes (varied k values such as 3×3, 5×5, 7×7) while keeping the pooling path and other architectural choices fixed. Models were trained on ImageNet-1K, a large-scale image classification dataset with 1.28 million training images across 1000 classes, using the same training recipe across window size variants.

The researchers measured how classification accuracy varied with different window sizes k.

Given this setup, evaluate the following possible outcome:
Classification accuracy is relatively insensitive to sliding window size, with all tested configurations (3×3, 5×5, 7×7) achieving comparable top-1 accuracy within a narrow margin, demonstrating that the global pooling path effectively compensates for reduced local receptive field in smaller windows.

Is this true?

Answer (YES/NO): YES